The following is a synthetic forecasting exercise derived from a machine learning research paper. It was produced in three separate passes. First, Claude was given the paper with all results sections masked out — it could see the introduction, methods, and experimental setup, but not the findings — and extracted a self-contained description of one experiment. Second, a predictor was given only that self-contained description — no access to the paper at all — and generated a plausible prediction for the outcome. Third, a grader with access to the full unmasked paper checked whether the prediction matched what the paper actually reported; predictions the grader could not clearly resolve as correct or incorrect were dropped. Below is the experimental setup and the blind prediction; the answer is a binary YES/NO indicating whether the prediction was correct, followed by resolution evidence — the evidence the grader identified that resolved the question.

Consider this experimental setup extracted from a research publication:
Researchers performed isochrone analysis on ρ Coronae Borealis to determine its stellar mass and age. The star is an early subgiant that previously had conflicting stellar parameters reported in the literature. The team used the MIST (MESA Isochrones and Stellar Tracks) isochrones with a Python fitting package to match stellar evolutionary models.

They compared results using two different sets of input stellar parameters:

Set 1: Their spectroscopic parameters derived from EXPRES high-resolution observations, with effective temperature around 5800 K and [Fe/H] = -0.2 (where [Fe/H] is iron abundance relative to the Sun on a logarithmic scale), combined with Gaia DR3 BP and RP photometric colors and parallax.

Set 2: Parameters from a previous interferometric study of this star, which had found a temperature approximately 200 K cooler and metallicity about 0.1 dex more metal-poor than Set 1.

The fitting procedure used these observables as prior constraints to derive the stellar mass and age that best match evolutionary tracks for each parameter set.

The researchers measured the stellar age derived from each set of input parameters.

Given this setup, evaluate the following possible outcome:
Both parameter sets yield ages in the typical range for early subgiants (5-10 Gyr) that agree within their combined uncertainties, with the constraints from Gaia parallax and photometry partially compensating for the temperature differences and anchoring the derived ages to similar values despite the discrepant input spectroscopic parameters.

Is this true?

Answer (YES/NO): NO